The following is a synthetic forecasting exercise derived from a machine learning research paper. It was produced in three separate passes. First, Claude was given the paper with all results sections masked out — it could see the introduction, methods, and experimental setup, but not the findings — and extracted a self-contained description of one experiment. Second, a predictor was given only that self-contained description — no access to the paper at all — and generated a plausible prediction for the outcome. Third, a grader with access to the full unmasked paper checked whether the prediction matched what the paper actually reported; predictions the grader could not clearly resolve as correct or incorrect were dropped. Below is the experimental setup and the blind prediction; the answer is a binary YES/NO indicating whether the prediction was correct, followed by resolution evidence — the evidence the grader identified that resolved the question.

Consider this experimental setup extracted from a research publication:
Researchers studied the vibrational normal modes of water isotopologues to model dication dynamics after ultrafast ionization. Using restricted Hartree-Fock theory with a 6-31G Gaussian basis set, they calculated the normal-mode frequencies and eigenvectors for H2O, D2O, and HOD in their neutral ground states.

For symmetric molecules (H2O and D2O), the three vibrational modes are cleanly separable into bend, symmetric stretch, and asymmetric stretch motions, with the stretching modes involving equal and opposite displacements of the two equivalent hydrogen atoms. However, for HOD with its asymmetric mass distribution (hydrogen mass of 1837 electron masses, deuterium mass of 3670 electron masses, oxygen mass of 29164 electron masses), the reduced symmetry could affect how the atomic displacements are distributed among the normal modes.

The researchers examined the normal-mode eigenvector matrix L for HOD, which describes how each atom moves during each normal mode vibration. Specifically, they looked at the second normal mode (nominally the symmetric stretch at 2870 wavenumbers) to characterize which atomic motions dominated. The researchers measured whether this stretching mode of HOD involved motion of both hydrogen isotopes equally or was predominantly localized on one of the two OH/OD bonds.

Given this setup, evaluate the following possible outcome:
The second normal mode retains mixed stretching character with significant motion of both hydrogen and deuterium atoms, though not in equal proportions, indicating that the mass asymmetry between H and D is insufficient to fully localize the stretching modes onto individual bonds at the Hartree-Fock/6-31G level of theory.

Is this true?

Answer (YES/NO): NO